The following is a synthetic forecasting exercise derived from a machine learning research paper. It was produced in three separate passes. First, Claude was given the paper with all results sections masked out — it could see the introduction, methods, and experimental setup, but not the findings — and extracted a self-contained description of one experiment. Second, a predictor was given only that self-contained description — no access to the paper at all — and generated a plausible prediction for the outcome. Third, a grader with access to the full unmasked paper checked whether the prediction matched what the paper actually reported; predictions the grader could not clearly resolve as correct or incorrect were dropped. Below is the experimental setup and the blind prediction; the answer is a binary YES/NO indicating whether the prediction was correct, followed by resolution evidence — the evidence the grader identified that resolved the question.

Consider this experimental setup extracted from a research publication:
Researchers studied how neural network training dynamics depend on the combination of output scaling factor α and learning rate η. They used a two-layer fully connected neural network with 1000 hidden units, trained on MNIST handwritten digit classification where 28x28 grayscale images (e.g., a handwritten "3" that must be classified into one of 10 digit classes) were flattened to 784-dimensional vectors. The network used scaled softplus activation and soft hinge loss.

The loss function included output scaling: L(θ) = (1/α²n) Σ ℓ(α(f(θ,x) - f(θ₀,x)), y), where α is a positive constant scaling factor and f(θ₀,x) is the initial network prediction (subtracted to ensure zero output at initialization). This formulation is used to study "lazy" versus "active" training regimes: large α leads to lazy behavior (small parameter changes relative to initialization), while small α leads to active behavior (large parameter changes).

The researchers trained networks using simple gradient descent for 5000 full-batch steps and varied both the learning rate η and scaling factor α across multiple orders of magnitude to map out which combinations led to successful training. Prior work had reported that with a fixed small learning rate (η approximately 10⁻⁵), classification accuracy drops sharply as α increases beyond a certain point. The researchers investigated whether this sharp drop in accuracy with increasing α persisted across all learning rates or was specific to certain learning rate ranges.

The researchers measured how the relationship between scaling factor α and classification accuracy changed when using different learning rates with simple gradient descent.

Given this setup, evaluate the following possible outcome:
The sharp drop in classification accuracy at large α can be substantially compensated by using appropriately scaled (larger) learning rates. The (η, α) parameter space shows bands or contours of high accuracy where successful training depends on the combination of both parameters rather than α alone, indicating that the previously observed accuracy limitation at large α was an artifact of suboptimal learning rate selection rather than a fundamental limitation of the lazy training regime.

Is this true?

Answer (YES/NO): YES